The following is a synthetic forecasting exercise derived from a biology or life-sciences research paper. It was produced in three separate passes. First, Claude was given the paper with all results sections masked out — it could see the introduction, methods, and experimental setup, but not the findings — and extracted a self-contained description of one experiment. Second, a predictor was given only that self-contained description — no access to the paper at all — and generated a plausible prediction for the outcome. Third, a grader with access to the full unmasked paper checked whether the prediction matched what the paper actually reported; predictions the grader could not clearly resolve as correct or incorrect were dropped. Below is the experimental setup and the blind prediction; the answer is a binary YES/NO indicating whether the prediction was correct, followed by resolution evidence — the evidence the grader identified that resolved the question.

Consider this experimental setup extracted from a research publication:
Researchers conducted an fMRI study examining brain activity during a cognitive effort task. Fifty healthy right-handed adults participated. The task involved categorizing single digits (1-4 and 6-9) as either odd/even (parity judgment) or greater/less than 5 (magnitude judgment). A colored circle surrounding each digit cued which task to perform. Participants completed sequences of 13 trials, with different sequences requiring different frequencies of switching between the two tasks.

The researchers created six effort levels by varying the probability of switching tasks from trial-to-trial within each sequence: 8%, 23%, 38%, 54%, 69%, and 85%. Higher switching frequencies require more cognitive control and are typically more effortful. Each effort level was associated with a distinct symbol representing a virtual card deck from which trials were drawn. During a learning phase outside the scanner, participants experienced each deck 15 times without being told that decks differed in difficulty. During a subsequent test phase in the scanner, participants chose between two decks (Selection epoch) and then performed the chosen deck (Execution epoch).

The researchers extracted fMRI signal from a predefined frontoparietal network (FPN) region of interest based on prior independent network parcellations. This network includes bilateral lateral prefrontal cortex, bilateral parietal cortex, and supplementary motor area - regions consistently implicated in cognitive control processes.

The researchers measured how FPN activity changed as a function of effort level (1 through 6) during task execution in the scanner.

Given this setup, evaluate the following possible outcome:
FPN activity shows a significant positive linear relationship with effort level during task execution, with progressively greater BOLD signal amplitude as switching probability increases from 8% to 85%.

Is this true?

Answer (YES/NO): YES